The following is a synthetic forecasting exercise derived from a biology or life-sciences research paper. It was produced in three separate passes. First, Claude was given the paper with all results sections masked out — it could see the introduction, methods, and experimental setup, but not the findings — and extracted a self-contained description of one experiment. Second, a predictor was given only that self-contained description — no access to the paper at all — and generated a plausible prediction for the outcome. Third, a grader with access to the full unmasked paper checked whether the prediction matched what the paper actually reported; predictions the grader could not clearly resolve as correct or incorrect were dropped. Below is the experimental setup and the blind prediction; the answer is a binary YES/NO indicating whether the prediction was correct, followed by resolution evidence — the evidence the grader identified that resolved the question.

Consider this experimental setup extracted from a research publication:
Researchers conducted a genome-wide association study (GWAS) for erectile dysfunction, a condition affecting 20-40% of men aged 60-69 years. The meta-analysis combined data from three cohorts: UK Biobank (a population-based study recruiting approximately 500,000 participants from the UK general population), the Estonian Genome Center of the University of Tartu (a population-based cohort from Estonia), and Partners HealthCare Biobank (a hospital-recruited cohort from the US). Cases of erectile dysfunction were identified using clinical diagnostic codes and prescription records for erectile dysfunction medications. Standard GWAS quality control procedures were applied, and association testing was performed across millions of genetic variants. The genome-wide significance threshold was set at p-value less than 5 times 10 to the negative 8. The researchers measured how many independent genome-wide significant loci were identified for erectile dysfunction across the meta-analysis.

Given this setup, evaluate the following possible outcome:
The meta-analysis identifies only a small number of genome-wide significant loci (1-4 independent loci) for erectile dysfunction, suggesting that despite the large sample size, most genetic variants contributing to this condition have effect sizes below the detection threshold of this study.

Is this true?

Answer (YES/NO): YES